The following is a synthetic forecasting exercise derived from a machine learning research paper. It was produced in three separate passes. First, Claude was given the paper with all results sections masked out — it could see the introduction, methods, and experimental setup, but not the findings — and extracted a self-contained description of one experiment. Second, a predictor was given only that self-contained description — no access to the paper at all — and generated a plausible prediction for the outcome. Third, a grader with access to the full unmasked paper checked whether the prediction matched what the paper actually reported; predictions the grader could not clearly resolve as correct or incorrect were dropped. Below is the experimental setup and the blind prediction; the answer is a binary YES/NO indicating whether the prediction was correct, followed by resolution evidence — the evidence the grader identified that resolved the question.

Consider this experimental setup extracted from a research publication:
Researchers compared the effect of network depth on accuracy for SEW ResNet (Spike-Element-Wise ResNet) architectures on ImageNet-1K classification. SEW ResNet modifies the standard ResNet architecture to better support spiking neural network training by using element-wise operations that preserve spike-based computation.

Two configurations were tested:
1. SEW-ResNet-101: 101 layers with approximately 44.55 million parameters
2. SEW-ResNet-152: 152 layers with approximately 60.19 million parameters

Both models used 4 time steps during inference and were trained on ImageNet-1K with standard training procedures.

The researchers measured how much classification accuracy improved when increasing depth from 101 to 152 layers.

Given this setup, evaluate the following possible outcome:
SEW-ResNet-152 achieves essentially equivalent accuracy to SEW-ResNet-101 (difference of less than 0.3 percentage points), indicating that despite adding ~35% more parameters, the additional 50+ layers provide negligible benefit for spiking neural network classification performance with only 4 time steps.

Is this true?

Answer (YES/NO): NO